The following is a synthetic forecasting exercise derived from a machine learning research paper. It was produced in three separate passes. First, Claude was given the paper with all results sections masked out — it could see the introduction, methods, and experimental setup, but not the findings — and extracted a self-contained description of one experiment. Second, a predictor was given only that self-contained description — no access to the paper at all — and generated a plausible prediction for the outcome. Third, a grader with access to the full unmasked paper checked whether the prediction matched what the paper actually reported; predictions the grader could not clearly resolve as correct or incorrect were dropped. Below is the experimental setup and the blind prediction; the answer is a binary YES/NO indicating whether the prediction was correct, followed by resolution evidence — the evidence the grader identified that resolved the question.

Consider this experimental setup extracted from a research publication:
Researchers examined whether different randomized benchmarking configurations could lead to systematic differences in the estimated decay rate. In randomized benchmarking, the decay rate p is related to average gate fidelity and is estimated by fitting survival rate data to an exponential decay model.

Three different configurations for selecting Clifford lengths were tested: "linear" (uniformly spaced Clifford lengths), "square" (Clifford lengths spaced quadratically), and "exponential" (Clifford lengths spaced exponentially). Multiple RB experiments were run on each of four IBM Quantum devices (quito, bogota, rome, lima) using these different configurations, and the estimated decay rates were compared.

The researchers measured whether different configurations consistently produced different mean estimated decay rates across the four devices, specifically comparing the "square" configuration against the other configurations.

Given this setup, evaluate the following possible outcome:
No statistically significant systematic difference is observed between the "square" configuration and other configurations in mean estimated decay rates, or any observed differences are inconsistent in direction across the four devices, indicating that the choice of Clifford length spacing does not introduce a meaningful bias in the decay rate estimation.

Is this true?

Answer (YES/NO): NO